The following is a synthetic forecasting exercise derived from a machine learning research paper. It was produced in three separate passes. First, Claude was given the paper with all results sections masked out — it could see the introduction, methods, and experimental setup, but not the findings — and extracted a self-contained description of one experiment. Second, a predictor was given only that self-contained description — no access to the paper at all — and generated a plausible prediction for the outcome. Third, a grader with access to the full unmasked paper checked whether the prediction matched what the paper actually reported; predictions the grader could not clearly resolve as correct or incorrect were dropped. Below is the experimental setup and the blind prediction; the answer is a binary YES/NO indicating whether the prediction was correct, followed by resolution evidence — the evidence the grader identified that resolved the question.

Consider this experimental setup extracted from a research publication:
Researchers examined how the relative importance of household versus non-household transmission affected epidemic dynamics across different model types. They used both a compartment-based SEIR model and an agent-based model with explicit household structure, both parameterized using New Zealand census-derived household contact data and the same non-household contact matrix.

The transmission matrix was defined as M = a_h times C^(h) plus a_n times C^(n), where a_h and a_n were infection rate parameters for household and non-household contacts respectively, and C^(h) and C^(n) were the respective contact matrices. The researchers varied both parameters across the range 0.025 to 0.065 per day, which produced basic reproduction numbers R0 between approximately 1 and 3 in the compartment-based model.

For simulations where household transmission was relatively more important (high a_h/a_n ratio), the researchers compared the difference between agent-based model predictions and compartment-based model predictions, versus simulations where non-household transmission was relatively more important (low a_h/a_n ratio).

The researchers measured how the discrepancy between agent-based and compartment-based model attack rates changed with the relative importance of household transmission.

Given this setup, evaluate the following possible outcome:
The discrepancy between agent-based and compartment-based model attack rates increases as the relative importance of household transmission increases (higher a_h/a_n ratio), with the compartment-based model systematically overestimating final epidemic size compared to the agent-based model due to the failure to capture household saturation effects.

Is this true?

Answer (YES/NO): YES